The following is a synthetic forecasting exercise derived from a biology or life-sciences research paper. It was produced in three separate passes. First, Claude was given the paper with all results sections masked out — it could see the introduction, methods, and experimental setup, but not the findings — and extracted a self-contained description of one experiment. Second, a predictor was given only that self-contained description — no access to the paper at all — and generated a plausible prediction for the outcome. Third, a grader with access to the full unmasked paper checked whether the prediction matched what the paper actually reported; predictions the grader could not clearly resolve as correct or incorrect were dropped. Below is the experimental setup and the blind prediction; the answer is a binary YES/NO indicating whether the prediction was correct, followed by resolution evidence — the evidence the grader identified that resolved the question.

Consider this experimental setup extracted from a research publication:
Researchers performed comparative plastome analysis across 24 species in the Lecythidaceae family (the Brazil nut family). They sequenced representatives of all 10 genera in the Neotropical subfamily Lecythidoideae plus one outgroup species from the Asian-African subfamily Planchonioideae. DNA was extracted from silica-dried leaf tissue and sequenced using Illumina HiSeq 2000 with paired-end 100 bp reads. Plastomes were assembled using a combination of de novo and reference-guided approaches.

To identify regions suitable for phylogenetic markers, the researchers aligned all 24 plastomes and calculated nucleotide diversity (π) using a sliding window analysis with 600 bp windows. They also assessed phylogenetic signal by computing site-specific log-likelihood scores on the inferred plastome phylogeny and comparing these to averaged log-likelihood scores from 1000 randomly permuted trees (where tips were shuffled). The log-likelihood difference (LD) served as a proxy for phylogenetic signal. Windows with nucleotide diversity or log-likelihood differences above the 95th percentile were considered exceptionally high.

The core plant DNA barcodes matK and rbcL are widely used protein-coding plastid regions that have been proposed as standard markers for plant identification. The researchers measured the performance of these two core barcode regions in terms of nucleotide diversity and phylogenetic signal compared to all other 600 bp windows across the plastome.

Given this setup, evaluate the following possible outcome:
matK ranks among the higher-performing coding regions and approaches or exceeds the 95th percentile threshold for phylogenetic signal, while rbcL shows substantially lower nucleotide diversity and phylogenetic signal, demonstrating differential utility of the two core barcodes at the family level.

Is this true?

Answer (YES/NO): NO